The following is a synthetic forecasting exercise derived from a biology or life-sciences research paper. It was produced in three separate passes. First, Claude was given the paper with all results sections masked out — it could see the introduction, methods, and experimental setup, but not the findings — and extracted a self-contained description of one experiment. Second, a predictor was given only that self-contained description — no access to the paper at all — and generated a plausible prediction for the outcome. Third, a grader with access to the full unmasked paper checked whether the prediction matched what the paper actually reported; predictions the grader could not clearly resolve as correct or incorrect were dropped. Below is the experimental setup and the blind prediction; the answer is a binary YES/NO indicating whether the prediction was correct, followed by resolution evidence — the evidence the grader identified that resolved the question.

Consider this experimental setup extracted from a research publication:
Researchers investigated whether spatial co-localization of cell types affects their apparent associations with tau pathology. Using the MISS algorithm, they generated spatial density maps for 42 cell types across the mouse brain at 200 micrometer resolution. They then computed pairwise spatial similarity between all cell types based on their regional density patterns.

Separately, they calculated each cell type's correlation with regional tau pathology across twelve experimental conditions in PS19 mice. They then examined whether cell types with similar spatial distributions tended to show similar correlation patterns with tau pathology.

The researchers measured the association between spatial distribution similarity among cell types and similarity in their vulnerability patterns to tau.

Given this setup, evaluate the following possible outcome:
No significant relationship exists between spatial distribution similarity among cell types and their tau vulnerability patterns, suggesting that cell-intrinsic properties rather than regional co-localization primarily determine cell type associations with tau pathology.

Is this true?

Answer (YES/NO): NO